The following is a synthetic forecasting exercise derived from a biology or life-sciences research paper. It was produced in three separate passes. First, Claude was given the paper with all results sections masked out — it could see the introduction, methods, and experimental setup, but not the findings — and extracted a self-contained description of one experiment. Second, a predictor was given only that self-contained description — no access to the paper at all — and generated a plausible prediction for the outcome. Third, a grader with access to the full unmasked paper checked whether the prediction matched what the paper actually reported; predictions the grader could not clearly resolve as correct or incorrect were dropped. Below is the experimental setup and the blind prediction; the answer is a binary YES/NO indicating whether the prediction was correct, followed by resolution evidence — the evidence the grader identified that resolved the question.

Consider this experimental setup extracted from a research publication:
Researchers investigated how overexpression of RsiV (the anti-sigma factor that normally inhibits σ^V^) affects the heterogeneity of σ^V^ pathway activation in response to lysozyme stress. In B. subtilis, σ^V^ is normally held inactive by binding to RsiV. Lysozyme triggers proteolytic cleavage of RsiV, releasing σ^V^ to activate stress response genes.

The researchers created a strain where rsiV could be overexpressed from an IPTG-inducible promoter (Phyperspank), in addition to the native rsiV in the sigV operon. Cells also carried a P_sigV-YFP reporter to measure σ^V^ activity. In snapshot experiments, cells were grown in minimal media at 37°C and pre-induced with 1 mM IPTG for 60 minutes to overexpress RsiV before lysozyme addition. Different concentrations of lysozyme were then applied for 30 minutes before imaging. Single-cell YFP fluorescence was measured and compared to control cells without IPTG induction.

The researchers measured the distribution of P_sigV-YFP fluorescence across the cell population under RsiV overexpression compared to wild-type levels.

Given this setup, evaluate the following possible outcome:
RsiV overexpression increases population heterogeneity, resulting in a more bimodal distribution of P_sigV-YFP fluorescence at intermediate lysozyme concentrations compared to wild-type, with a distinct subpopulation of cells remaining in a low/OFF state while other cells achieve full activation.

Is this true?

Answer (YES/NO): NO